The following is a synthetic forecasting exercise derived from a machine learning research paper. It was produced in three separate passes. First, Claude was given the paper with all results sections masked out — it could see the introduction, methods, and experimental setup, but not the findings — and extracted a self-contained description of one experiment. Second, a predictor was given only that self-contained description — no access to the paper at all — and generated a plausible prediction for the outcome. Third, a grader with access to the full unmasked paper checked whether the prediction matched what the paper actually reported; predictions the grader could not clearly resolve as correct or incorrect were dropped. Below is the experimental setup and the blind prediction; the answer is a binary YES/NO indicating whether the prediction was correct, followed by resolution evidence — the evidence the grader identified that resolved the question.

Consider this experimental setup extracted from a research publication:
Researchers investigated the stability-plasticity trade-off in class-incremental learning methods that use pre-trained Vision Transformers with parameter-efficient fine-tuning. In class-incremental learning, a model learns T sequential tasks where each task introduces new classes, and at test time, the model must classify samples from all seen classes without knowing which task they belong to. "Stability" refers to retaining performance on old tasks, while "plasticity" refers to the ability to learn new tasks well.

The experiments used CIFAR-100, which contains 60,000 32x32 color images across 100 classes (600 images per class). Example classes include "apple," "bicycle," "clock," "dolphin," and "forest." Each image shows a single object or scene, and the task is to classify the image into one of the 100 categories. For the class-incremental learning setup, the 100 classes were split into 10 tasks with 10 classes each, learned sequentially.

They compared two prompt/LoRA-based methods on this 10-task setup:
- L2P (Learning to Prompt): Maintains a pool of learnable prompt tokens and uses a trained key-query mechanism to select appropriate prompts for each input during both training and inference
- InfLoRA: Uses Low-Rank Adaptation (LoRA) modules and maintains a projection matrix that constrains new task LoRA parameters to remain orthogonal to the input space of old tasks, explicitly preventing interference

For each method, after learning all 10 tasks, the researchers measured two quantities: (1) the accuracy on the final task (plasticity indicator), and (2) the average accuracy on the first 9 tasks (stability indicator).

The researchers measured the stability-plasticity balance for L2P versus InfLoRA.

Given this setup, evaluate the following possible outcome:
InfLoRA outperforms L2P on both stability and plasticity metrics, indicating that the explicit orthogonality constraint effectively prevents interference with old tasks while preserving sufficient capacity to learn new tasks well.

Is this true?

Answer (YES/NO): NO